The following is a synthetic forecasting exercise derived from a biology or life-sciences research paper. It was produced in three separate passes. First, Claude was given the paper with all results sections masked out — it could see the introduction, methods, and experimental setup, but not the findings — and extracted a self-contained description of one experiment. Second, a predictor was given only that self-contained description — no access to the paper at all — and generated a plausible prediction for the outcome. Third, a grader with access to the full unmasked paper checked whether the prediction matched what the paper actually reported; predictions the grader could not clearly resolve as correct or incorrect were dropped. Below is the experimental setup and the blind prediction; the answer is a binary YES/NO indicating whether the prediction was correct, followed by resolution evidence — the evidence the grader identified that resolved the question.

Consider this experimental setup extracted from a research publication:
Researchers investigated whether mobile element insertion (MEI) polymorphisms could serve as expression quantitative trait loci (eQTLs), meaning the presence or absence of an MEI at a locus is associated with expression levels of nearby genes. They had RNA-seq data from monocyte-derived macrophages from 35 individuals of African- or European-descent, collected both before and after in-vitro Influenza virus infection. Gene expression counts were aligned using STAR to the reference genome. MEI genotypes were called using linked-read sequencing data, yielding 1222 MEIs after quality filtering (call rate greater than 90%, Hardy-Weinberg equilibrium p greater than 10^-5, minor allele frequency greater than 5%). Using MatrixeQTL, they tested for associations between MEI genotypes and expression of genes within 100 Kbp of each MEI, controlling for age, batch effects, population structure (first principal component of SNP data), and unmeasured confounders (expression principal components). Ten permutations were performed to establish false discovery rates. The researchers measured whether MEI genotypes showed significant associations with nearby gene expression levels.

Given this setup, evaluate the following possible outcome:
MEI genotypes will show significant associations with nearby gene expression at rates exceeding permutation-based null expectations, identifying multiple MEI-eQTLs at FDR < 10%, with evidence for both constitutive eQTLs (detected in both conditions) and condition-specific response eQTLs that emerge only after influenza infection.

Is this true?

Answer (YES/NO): NO